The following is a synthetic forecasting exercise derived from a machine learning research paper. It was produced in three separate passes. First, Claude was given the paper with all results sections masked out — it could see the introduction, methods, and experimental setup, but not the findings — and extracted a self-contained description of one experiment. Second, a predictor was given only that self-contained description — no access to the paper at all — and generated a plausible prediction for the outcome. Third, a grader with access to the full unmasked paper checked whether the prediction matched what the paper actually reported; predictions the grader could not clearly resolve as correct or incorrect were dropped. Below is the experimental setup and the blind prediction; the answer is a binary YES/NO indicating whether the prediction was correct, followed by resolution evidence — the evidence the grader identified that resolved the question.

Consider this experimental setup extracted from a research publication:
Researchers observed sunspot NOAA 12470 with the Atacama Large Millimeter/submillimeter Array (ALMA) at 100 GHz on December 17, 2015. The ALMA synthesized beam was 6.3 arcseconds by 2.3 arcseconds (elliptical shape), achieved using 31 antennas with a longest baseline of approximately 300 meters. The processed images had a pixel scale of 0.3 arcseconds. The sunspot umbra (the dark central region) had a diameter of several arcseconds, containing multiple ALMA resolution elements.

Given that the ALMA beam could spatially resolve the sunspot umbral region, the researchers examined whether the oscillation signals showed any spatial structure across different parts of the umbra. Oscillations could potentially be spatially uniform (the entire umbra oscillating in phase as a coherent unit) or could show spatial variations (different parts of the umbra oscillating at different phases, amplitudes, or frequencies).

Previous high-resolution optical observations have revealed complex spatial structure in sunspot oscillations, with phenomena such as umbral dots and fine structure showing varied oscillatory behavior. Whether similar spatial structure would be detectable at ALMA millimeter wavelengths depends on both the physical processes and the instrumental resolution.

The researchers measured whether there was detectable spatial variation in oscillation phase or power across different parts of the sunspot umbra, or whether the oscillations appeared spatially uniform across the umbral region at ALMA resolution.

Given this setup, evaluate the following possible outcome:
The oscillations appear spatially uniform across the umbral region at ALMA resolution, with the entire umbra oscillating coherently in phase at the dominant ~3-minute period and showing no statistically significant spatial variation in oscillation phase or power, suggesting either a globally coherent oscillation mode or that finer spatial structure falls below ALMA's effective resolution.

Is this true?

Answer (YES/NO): NO